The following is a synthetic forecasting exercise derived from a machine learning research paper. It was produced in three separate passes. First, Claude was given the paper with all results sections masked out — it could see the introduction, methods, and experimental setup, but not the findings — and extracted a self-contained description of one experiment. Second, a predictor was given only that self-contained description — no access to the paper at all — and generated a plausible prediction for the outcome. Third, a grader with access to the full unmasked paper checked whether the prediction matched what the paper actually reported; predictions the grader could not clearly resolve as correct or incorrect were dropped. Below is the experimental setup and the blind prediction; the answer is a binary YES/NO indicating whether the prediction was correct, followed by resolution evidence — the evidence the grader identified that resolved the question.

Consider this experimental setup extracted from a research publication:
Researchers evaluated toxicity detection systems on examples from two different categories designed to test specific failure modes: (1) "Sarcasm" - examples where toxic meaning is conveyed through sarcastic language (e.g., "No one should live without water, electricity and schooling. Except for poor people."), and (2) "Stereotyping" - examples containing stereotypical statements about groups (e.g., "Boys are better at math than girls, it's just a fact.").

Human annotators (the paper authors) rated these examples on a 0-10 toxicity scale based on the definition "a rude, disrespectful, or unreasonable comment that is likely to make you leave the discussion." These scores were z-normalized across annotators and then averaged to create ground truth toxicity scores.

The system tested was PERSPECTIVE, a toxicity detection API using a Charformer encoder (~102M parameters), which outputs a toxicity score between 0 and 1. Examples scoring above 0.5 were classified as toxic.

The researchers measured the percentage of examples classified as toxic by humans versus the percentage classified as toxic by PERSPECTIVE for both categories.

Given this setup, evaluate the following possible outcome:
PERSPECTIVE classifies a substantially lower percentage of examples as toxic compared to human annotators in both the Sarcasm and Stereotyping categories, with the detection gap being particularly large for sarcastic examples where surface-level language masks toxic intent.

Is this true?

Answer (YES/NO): NO